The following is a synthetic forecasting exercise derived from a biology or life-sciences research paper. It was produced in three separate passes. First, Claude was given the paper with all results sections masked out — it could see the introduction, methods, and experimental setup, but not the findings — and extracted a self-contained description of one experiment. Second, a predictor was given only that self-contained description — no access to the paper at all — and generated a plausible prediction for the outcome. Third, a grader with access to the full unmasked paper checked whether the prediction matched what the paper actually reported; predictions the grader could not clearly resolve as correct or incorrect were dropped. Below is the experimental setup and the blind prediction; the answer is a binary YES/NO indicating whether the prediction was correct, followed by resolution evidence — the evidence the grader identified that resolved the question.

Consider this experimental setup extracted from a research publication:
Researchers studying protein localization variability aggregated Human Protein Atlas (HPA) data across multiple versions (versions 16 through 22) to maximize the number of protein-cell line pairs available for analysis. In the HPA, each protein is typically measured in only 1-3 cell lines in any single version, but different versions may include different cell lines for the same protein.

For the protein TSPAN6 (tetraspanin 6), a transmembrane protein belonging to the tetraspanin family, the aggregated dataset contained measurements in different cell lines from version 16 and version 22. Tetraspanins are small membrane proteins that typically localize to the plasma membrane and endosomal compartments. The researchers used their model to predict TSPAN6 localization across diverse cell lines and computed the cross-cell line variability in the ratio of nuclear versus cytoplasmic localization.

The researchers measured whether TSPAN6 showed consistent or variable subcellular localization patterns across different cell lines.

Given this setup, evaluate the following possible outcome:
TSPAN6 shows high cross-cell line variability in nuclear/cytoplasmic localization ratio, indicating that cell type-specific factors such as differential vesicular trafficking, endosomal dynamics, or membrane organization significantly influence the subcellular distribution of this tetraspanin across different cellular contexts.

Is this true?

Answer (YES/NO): YES